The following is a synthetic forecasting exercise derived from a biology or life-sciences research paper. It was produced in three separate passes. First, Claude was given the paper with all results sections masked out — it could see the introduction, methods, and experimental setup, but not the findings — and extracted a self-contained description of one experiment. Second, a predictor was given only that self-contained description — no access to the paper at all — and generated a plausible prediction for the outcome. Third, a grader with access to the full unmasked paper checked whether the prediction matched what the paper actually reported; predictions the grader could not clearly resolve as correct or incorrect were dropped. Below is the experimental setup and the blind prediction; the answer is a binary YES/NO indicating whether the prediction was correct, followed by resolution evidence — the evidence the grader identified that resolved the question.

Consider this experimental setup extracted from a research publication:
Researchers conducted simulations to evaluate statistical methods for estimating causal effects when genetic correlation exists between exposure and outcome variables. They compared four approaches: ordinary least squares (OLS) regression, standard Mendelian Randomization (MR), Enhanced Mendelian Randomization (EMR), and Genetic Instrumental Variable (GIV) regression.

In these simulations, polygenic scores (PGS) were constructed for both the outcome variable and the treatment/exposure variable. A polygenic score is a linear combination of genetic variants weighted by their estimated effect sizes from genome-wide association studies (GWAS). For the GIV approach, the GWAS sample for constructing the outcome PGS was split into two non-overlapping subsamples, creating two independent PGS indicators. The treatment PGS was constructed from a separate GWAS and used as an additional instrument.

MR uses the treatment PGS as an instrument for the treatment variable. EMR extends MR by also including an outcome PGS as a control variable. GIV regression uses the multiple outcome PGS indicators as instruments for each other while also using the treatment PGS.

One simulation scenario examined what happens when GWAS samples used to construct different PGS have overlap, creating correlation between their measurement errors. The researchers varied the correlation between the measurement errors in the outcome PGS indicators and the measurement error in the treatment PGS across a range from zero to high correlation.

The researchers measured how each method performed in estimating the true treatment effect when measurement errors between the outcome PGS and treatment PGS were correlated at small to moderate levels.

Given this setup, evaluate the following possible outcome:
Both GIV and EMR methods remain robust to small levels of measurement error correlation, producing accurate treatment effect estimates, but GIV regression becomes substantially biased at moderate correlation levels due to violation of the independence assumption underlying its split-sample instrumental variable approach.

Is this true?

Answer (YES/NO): NO